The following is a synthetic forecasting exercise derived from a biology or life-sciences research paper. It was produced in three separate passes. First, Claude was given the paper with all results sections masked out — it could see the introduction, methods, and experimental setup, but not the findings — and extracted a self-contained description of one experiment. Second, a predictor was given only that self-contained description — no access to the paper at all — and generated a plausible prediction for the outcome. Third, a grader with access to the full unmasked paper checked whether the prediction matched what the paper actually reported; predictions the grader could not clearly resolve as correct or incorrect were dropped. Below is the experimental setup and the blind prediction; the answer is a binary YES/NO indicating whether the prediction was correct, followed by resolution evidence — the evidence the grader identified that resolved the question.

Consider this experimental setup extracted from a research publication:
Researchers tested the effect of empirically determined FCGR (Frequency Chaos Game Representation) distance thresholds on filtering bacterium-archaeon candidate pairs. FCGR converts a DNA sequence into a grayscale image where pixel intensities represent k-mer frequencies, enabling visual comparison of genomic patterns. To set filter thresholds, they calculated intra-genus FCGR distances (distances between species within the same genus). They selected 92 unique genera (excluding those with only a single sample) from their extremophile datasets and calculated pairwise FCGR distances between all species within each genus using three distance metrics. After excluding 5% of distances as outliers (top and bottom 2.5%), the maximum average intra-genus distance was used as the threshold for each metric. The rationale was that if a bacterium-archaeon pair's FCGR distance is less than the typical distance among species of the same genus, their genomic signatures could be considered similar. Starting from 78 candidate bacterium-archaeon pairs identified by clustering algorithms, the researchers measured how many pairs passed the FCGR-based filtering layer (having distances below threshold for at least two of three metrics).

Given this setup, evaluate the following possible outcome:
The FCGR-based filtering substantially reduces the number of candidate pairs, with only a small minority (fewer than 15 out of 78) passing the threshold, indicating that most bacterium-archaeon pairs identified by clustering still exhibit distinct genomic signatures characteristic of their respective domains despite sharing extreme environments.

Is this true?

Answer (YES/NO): NO